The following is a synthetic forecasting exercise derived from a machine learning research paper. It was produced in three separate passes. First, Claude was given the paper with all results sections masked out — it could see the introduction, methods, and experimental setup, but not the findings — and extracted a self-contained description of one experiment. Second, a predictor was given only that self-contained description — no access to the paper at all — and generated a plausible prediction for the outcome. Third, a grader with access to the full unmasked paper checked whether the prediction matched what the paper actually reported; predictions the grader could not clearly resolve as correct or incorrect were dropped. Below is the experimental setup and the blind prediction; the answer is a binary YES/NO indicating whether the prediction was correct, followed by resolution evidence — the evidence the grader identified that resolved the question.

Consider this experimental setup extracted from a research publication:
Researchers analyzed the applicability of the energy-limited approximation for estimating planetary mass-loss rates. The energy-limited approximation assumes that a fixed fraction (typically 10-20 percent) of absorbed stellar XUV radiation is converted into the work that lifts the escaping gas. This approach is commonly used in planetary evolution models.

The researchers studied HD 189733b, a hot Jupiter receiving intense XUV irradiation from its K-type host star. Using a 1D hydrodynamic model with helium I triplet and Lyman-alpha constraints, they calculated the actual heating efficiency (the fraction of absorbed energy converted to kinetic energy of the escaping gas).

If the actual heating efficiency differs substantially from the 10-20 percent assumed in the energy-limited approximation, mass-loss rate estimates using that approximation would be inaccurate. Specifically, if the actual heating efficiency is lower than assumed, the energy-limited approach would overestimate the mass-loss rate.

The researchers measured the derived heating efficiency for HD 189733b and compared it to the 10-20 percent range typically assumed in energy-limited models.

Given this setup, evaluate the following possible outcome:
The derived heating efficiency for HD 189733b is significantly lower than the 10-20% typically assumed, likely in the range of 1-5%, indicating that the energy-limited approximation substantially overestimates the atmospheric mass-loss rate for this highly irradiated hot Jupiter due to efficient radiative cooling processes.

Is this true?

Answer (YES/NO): YES